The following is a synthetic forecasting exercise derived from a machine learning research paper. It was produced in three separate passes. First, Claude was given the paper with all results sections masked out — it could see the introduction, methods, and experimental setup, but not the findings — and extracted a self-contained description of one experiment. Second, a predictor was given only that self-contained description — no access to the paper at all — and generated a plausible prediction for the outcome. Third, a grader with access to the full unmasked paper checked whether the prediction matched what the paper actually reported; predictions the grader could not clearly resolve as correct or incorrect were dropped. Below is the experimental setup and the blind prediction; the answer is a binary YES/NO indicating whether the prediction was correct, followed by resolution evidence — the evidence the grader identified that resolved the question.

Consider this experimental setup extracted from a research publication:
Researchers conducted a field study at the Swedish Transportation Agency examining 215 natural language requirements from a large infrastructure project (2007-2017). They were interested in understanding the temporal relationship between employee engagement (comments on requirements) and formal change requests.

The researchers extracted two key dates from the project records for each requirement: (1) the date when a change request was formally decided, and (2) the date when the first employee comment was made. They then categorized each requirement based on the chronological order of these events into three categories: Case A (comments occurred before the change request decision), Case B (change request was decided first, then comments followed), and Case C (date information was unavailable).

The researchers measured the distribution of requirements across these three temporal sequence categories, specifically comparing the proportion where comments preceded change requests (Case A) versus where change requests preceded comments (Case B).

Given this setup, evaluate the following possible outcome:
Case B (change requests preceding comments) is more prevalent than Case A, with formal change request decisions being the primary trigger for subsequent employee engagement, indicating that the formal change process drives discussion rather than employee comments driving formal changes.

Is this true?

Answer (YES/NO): YES